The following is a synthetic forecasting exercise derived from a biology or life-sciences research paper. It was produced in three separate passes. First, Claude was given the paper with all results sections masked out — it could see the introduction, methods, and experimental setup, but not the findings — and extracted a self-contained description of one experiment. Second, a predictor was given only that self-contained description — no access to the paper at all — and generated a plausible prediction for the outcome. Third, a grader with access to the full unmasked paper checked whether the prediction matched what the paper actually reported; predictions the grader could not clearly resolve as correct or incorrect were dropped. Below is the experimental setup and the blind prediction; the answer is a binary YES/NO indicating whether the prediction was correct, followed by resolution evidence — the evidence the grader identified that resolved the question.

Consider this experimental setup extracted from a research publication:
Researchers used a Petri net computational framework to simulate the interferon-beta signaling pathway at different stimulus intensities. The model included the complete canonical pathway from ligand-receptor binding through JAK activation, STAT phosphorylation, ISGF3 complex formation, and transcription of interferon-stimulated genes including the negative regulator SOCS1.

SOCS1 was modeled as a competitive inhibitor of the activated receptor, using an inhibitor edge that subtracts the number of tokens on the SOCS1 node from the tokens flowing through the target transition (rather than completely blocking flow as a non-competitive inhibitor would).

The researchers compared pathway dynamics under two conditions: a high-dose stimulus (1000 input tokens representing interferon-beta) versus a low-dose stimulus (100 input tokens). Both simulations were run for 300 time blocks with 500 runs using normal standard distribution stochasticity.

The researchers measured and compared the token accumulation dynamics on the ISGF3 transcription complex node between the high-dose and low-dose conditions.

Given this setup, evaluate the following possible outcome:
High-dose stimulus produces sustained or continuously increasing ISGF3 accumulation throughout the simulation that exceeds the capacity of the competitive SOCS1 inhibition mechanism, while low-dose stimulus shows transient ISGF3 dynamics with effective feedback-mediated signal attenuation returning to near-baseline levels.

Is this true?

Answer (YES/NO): NO